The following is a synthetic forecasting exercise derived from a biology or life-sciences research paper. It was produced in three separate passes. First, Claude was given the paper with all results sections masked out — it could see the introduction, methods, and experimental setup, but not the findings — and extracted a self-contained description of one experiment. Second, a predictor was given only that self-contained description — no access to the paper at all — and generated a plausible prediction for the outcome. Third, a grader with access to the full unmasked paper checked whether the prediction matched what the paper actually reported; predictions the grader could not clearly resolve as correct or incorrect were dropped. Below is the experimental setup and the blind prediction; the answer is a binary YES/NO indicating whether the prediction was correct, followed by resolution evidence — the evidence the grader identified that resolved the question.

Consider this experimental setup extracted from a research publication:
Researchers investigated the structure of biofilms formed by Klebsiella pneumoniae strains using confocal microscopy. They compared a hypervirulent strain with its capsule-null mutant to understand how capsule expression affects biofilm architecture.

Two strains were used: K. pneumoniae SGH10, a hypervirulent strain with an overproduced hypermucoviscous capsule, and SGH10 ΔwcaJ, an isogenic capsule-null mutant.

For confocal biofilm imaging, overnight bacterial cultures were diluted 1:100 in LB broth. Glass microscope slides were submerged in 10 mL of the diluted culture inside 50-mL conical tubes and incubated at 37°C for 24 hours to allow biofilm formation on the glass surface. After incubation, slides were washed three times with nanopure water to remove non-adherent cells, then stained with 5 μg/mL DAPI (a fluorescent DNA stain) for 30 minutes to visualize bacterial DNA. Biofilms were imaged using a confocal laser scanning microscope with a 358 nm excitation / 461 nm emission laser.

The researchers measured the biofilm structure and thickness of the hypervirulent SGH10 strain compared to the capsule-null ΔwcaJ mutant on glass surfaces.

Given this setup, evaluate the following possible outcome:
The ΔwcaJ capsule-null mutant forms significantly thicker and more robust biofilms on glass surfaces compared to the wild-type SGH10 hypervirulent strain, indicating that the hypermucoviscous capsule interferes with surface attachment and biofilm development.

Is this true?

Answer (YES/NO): YES